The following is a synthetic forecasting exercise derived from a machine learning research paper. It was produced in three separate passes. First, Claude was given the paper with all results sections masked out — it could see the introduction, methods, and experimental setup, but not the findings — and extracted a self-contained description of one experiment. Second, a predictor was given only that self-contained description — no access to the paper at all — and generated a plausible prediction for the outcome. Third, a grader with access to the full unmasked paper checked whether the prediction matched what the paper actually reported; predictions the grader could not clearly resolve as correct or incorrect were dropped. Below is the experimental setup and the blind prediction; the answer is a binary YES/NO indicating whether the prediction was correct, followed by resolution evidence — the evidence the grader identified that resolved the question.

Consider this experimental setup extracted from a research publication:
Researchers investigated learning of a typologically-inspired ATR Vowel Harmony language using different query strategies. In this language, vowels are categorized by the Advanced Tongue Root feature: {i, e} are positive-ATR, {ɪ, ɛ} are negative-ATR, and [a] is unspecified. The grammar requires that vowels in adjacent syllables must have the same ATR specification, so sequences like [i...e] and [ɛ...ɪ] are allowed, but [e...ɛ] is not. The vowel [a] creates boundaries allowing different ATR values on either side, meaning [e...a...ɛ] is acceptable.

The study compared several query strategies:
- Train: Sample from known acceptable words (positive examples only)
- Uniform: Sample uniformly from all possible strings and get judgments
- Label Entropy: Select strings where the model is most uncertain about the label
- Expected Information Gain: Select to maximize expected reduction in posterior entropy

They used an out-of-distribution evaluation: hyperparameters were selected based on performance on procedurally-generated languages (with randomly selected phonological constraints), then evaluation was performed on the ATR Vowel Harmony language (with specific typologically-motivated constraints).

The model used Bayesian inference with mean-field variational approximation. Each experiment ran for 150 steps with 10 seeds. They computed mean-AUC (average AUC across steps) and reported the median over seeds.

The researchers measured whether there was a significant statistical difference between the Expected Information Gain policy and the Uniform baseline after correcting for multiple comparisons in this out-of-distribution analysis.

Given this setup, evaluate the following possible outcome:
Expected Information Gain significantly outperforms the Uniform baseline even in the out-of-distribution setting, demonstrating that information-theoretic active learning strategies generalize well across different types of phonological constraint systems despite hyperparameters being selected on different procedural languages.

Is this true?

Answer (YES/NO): NO